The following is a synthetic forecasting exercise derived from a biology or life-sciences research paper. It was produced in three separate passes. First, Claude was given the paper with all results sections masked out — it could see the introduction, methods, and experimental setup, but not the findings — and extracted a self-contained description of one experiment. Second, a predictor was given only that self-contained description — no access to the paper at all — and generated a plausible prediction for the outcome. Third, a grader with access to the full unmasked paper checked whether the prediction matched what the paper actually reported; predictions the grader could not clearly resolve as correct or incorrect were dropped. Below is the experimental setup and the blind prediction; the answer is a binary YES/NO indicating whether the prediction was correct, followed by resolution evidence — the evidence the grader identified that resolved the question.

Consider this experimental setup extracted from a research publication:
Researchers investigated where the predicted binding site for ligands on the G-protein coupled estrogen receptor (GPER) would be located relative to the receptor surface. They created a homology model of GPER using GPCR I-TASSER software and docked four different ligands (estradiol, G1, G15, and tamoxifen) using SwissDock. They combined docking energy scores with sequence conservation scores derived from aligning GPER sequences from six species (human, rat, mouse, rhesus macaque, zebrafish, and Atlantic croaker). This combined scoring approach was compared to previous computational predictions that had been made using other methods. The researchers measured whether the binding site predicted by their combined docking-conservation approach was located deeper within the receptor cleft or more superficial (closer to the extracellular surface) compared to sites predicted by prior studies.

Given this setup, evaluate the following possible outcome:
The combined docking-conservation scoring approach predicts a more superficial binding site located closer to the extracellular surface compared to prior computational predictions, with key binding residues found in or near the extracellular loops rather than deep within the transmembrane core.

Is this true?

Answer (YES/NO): NO